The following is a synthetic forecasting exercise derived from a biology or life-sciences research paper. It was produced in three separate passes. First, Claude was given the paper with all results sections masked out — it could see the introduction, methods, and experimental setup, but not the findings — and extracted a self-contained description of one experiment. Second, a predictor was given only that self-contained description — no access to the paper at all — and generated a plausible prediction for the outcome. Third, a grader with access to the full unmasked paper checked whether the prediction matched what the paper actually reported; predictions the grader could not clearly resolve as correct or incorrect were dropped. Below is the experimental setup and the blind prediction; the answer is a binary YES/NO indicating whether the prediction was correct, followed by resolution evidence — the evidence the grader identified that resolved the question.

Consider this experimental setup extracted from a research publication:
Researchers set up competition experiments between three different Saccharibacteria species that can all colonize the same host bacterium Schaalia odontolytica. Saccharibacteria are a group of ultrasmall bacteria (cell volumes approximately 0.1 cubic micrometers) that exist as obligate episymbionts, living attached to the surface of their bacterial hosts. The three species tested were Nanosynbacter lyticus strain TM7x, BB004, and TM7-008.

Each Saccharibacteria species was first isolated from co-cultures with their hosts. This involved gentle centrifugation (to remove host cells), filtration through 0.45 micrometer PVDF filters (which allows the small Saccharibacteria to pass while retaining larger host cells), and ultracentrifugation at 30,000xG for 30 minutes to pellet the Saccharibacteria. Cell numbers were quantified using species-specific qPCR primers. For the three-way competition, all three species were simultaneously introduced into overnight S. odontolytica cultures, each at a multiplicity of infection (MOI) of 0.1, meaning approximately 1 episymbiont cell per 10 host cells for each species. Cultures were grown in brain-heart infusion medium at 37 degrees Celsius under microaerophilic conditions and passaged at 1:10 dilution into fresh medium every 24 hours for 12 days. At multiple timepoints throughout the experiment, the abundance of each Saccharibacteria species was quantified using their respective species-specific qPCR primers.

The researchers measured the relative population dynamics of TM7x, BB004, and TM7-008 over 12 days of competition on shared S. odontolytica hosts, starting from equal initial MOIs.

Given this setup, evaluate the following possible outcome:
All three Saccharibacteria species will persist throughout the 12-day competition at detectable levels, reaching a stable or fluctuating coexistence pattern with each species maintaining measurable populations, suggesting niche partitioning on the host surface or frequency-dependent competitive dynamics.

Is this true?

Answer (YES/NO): NO